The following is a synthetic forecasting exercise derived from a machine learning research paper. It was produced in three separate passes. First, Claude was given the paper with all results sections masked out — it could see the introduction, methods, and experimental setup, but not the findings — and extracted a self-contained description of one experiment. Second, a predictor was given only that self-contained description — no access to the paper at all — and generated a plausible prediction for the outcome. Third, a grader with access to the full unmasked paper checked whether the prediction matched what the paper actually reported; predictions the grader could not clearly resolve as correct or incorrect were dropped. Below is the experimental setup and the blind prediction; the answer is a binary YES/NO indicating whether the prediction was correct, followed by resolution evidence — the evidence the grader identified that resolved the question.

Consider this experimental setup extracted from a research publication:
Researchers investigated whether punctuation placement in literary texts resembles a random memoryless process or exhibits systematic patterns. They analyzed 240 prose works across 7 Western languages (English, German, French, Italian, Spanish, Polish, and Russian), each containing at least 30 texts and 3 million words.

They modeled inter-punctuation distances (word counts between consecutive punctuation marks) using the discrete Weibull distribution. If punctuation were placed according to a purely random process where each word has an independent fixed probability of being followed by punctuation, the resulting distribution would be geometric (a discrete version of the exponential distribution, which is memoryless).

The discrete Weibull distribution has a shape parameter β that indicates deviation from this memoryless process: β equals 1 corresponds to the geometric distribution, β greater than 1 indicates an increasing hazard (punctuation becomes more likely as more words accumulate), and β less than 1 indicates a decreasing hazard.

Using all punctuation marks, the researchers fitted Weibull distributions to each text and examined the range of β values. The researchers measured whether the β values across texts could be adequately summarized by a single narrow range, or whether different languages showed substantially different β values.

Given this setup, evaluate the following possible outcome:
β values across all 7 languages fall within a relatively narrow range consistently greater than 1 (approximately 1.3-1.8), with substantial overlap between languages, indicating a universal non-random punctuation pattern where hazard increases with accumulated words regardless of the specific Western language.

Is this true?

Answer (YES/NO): NO